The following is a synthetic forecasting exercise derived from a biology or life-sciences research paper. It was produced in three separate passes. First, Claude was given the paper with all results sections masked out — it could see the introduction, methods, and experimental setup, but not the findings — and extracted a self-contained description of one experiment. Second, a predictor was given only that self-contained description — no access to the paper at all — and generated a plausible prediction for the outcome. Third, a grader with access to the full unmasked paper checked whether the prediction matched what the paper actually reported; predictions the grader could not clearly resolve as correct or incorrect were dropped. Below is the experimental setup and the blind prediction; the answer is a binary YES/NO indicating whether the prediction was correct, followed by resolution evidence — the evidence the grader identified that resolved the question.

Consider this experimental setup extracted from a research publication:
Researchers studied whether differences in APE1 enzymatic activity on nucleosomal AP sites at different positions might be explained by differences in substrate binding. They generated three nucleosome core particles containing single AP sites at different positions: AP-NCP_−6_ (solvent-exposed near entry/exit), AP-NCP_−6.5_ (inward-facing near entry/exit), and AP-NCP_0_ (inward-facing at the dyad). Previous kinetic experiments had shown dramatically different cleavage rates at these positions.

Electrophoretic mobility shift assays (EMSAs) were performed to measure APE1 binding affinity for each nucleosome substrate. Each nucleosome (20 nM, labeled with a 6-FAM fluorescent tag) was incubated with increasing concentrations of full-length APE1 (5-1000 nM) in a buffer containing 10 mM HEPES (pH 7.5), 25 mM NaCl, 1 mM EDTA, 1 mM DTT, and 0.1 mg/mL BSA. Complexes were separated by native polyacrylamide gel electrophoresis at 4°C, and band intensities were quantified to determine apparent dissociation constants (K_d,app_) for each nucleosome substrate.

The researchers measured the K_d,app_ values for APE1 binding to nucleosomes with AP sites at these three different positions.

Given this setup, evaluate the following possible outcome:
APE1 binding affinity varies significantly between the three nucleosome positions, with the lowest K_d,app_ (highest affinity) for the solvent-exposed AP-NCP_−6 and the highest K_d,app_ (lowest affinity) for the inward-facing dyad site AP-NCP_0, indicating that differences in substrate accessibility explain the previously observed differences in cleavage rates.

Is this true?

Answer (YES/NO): NO